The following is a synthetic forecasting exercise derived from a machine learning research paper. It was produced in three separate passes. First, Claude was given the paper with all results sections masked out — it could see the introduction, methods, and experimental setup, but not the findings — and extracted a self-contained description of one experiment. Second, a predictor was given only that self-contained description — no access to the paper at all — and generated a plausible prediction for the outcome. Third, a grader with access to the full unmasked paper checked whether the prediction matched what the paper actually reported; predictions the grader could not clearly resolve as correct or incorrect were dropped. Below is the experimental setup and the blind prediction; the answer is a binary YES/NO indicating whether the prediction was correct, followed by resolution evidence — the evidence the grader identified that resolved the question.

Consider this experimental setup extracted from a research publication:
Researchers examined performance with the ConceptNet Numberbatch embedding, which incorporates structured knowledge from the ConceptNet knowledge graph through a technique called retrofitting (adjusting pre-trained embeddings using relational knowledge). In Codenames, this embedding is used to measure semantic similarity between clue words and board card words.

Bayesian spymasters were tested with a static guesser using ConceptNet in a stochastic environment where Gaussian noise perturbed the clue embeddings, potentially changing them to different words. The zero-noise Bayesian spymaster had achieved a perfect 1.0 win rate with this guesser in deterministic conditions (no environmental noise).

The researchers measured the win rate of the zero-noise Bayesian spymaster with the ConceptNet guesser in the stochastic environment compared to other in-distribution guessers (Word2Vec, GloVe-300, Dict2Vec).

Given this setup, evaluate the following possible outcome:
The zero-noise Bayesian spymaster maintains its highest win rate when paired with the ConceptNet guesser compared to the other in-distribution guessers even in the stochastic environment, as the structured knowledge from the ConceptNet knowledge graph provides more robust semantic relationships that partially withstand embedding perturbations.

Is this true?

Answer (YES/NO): NO